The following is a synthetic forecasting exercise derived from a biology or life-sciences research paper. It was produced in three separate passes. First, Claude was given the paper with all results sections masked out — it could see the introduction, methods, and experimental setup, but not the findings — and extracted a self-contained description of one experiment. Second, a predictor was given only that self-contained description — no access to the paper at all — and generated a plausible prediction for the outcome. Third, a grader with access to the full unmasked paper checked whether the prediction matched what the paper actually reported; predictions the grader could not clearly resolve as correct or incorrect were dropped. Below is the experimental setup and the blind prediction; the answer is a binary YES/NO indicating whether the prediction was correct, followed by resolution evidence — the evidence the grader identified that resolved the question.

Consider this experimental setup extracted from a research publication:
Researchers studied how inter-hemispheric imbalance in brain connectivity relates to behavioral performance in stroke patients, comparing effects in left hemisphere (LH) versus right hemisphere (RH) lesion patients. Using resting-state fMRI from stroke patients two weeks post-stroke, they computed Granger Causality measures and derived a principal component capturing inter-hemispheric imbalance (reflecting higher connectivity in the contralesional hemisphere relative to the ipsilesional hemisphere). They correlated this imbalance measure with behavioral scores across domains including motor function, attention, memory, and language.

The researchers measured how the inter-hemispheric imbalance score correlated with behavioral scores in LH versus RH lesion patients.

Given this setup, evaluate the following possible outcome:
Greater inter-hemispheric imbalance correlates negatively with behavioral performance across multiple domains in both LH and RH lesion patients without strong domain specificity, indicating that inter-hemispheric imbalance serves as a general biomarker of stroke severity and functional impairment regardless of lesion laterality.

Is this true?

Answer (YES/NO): NO